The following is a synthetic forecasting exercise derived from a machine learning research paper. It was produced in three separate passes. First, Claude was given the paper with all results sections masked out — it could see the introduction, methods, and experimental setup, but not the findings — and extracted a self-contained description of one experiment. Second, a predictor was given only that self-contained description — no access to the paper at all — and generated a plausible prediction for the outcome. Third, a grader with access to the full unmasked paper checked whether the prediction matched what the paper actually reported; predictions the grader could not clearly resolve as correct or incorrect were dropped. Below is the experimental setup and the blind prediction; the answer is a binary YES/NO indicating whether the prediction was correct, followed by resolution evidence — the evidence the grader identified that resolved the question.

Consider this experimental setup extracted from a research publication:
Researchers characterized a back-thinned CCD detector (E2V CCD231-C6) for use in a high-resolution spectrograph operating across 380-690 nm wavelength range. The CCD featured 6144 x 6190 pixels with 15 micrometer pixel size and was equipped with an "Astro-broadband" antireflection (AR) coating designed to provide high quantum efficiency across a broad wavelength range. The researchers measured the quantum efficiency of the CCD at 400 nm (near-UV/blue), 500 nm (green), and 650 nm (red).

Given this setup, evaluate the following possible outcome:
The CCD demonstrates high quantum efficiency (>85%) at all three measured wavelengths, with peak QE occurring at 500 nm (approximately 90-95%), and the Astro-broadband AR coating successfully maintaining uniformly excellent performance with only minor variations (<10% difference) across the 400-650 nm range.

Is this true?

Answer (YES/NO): NO